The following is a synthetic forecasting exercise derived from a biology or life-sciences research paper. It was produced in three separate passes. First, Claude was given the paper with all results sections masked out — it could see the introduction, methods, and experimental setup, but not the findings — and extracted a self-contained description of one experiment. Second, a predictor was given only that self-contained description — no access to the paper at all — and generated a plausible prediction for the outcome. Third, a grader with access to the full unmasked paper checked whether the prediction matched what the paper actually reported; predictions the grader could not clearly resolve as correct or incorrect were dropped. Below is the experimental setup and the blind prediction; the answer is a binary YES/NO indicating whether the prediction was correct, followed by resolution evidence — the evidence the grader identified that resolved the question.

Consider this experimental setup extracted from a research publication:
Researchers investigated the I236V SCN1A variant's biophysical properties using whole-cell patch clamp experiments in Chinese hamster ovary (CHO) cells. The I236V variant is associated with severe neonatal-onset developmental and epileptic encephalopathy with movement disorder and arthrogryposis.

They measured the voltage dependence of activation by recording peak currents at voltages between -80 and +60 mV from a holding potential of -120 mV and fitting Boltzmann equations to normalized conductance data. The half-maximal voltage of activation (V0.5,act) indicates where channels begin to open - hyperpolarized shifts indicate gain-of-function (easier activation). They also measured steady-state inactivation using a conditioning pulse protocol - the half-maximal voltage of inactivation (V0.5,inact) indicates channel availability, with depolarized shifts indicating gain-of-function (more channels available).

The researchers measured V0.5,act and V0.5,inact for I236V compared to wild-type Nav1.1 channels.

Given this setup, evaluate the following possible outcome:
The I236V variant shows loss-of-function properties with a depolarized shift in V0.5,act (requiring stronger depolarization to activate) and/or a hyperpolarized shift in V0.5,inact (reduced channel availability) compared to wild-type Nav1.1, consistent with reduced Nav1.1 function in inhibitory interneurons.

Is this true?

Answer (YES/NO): NO